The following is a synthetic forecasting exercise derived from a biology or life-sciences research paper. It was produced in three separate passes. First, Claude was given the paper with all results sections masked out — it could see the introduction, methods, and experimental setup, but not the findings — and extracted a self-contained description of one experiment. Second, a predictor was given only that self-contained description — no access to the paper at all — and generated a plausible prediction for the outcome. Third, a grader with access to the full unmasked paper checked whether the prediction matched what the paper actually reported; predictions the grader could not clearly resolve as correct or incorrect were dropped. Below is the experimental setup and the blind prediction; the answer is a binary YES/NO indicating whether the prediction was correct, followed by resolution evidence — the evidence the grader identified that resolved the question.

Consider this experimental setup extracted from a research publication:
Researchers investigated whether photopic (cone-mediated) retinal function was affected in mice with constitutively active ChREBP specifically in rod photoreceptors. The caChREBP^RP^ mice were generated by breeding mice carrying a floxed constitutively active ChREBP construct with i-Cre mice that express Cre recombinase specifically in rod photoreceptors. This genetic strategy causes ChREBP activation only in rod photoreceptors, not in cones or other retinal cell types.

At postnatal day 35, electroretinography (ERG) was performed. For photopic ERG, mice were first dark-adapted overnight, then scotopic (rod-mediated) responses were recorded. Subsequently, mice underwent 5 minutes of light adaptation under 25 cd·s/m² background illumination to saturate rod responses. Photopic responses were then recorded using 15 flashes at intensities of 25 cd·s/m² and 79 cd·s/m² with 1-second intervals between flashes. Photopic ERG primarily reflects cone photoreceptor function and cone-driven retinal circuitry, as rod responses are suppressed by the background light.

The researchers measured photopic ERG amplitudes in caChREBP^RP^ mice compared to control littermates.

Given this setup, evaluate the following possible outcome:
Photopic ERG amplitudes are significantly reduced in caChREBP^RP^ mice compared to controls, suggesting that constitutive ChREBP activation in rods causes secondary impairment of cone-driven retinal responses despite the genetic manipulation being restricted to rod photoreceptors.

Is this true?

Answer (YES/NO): NO